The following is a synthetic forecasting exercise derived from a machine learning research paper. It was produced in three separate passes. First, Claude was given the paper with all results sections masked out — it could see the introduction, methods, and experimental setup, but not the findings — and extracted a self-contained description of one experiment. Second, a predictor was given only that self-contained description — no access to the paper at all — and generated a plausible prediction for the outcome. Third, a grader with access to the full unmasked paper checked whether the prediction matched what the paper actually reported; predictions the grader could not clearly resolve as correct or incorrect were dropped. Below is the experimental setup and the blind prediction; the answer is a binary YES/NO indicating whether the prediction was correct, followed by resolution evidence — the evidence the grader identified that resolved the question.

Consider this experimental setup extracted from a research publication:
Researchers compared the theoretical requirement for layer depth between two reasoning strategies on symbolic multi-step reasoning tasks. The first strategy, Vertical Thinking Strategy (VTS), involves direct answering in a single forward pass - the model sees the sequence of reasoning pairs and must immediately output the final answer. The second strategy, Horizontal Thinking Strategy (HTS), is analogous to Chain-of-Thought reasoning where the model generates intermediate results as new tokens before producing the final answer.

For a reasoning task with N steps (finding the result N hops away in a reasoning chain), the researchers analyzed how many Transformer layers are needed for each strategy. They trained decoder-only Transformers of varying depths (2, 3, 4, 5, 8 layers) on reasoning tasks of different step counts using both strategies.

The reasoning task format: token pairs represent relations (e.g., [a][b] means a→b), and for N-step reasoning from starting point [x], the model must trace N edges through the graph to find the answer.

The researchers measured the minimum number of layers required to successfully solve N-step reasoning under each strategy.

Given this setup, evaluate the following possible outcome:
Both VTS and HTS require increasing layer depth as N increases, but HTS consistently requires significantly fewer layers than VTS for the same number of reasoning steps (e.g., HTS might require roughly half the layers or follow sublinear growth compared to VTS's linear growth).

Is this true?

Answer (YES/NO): NO